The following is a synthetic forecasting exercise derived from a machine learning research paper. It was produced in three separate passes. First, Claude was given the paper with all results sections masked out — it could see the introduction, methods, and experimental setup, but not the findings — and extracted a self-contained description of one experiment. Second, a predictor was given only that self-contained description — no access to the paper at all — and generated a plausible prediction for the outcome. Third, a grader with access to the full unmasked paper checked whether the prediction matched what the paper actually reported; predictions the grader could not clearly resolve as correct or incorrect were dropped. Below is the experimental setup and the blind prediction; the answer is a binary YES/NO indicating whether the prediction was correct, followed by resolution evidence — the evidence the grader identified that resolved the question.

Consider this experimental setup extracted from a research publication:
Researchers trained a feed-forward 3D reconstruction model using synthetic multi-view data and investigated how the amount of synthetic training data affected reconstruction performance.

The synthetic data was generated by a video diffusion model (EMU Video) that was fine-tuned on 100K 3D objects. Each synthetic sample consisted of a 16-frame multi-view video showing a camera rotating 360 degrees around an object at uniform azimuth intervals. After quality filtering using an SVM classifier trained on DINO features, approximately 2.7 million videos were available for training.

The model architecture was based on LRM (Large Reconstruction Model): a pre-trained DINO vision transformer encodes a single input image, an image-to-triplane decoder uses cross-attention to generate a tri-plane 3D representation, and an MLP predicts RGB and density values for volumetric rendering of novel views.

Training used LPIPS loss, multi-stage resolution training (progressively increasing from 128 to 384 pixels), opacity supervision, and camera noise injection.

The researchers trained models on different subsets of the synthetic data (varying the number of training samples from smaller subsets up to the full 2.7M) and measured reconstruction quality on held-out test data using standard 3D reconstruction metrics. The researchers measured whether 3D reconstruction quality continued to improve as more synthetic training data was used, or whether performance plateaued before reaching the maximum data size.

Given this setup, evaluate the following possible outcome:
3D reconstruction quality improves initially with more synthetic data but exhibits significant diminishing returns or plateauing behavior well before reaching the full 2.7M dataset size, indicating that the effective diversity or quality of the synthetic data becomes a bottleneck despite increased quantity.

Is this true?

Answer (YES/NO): NO